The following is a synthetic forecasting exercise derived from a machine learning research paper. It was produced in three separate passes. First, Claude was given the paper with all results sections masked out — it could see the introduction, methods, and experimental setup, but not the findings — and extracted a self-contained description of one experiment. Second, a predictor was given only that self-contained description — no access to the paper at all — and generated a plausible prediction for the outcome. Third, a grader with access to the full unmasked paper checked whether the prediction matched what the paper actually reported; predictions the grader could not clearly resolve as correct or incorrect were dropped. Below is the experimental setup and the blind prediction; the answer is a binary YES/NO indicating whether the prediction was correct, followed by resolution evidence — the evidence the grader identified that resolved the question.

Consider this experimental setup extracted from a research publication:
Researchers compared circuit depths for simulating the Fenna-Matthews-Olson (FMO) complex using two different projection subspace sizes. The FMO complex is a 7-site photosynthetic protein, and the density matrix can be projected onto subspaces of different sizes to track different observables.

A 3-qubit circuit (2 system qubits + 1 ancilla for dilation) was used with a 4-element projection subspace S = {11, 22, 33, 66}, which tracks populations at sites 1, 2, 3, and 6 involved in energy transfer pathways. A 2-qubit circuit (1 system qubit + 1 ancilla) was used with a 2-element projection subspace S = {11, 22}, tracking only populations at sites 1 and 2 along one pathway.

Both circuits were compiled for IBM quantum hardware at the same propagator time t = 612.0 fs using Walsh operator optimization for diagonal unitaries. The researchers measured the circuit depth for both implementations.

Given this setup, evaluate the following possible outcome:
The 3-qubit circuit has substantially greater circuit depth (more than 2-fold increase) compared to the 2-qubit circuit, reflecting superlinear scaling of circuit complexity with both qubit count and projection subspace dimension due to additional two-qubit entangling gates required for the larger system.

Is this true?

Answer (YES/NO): YES